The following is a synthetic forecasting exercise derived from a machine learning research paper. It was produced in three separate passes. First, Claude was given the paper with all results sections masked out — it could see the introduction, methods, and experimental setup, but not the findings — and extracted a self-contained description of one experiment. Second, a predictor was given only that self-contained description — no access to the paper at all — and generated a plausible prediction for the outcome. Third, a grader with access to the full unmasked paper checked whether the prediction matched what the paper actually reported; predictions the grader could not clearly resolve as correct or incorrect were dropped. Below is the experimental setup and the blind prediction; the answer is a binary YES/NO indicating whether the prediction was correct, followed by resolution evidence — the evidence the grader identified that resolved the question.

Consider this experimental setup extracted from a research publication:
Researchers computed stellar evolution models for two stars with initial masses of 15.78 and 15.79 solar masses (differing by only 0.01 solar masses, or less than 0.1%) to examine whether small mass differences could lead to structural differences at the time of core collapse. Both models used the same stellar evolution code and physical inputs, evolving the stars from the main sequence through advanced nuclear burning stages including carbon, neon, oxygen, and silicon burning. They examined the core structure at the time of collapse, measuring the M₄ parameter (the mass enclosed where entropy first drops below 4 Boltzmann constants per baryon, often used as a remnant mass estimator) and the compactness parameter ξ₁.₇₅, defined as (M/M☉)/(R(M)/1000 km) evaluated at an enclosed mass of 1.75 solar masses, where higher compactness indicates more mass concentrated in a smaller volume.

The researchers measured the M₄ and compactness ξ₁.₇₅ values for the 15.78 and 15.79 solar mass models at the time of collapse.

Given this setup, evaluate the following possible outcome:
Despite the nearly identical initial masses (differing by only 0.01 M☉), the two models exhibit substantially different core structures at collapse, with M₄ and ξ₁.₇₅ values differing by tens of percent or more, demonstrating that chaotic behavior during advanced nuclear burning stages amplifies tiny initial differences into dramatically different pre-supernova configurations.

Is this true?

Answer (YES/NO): YES